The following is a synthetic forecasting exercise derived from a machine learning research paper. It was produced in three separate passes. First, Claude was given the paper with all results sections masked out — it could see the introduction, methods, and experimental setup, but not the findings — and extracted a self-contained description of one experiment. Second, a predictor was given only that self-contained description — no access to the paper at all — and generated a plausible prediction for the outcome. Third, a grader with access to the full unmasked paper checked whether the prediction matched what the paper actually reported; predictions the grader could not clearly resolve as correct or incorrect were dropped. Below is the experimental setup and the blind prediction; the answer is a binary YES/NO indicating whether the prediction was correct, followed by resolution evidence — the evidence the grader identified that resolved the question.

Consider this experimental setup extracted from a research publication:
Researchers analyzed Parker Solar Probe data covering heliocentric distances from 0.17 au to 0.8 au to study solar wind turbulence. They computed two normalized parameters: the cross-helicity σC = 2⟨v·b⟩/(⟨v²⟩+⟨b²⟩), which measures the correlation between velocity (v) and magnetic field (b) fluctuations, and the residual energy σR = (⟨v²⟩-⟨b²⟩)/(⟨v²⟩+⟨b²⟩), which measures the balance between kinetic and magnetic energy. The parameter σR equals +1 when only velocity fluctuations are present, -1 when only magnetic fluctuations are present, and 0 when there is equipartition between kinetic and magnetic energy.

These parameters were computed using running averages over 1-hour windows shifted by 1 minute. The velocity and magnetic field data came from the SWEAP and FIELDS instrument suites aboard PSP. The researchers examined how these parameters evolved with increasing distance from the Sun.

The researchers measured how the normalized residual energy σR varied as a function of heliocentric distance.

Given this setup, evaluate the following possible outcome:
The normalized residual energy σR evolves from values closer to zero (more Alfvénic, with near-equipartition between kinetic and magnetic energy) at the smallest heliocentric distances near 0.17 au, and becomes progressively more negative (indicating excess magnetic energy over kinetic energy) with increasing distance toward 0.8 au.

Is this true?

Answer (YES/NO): NO